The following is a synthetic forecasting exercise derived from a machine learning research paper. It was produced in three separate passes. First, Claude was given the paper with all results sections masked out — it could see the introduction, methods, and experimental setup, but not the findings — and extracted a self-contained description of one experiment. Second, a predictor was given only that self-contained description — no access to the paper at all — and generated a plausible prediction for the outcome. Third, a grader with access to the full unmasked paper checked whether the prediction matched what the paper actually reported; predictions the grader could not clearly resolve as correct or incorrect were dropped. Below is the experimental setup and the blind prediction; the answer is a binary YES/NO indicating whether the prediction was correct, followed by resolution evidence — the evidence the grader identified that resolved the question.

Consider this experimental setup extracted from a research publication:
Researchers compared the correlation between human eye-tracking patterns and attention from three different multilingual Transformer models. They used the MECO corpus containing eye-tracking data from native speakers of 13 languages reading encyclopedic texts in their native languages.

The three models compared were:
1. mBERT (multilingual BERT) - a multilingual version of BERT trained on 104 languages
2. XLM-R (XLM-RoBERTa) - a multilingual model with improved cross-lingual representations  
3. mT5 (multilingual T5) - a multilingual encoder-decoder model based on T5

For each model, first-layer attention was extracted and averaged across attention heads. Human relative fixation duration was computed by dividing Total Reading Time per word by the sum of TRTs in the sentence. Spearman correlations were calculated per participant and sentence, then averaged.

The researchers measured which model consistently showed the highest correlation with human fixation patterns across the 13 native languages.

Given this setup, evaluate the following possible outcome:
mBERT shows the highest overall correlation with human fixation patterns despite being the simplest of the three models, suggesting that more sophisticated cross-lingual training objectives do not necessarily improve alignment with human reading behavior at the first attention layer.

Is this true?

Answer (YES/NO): NO